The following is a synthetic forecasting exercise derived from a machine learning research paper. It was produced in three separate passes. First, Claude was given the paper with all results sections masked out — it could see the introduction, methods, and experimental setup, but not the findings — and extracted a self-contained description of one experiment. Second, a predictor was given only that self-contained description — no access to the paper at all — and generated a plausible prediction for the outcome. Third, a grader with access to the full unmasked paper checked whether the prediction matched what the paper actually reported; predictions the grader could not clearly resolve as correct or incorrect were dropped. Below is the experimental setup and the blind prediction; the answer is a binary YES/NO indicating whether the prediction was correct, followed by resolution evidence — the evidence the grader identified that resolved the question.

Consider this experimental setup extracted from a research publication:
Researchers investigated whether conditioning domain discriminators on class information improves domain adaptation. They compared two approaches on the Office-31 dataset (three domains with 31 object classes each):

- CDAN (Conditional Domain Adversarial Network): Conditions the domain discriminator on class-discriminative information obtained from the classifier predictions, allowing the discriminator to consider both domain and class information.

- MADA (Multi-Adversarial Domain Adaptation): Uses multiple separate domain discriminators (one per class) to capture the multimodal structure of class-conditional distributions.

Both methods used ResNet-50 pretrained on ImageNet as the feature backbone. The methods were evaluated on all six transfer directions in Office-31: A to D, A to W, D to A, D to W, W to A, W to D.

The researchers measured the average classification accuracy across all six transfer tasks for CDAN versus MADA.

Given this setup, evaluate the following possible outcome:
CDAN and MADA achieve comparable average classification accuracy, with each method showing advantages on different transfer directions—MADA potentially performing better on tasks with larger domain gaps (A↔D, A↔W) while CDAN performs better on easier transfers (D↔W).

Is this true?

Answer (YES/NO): NO